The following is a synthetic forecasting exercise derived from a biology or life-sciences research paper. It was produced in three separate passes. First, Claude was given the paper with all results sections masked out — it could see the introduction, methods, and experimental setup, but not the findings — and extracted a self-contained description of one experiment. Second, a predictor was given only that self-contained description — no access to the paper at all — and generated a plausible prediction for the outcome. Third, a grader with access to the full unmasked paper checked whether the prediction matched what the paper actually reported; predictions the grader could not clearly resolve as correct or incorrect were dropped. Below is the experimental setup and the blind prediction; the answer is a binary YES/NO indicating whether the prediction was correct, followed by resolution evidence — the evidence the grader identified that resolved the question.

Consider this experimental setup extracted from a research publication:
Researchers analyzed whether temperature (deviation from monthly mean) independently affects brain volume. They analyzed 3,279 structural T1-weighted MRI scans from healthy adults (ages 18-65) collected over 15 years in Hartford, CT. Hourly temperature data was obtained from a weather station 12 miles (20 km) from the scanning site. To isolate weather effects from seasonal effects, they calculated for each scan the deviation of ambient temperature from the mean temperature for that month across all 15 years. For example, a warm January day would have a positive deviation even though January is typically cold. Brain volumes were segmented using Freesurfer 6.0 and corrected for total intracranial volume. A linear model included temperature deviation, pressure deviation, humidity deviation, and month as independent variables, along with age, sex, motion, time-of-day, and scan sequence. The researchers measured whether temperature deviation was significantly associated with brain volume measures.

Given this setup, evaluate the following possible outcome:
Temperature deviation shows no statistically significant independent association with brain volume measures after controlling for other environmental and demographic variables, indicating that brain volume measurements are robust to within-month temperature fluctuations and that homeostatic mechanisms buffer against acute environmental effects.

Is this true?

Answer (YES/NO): YES